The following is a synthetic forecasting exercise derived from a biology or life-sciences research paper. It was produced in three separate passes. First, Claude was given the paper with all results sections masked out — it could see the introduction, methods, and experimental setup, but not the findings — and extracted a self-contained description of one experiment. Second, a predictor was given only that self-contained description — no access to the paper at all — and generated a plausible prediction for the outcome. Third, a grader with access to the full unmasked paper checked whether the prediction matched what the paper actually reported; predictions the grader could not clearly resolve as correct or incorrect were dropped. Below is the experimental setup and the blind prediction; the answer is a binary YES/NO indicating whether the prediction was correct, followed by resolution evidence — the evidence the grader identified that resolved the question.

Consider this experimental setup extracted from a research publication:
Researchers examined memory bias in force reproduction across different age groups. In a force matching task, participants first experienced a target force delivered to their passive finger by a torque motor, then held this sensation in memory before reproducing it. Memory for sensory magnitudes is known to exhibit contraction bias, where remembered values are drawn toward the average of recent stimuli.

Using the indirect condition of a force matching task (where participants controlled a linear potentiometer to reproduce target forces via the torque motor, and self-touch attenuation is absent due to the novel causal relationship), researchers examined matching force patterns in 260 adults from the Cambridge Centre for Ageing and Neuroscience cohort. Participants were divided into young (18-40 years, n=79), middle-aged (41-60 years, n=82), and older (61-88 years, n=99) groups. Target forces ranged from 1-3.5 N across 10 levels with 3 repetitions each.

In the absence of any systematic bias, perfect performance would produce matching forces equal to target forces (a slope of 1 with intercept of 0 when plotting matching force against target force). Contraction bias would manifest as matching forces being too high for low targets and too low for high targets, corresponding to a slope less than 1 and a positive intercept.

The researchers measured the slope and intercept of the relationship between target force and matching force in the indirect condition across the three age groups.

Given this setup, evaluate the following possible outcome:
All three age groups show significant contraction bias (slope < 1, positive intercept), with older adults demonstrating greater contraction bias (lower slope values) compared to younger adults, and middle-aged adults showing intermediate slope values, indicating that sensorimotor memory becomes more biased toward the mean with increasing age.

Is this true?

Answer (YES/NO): NO